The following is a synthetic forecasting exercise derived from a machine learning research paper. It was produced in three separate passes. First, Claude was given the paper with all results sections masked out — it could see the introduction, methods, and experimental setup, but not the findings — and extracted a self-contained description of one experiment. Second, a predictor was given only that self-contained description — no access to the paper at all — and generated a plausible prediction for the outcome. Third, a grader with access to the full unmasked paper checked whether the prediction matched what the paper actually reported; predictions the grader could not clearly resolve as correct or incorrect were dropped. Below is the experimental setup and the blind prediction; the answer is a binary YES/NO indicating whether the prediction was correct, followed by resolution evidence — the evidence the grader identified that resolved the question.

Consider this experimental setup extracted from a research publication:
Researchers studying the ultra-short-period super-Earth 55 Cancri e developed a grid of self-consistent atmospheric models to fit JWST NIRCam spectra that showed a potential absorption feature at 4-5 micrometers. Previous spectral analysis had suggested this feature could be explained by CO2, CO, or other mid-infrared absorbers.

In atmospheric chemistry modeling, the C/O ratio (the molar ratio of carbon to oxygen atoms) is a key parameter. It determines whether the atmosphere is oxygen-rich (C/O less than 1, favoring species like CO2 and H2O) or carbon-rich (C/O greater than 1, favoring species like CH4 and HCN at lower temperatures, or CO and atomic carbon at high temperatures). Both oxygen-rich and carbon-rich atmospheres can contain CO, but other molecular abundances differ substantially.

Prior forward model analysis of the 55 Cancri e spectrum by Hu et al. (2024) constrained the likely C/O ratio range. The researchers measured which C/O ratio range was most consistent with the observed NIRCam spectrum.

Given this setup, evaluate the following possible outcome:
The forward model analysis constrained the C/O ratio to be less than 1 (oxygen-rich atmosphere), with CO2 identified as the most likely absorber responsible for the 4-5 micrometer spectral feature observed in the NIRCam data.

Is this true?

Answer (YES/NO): NO